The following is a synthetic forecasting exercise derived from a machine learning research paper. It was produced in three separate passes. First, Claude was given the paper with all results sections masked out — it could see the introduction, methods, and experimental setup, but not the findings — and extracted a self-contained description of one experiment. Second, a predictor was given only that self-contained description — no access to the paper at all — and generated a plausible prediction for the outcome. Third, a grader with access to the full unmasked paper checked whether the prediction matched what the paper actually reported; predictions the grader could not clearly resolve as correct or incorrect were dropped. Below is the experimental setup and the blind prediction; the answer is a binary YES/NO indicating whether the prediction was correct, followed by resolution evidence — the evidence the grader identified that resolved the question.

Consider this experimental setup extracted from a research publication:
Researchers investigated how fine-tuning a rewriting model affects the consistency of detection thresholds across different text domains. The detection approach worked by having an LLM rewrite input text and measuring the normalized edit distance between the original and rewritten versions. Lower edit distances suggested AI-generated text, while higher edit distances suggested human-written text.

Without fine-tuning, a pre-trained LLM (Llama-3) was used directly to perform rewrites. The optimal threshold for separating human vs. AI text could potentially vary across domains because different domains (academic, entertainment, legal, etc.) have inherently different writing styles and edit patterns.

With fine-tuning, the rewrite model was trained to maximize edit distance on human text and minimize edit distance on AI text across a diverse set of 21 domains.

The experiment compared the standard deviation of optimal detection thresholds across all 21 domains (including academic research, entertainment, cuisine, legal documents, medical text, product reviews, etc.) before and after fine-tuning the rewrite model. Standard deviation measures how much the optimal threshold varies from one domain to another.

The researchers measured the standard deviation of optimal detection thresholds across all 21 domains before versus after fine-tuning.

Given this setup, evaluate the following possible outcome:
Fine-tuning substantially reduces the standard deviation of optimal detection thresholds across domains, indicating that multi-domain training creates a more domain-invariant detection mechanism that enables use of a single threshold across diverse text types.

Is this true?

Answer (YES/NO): YES